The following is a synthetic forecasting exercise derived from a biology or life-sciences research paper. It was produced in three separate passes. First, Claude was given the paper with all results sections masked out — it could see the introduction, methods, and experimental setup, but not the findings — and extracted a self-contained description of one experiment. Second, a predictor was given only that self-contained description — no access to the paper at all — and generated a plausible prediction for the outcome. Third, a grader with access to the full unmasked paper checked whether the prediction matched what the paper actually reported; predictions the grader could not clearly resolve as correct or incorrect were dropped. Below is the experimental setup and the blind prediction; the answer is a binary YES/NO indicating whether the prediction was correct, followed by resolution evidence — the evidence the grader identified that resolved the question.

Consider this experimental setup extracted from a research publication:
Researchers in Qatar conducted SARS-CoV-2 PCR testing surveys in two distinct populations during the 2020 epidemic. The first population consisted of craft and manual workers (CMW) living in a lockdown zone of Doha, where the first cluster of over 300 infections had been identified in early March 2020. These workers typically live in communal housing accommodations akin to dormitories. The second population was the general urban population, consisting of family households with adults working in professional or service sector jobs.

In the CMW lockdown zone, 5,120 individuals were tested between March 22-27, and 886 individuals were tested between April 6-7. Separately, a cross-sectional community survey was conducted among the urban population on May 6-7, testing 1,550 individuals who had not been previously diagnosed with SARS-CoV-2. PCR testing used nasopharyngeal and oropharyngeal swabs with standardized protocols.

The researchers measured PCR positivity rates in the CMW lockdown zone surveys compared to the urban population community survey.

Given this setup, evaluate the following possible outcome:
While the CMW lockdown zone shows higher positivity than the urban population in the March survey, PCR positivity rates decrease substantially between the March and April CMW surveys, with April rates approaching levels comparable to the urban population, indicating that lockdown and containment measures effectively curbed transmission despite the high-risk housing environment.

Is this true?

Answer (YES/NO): NO